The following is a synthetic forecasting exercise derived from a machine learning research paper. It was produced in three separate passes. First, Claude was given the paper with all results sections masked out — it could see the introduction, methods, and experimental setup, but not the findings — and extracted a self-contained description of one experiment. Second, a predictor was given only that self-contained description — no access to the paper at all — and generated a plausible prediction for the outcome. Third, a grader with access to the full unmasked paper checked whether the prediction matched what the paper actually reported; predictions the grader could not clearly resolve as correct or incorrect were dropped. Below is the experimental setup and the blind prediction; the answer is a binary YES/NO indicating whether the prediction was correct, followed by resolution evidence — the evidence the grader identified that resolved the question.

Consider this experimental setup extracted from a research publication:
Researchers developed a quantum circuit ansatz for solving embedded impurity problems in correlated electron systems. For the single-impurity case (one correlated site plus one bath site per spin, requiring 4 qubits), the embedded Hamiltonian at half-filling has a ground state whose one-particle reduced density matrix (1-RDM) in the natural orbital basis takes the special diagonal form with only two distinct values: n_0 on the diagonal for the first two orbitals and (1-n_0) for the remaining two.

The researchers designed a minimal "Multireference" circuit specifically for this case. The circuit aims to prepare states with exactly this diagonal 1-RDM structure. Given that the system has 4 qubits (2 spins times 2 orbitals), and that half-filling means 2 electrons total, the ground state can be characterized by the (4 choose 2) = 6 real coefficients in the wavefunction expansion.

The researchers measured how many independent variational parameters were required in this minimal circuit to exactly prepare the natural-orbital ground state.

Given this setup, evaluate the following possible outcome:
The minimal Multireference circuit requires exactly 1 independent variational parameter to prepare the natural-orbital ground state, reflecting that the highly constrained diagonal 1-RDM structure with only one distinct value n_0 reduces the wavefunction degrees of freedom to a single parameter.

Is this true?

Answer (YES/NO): YES